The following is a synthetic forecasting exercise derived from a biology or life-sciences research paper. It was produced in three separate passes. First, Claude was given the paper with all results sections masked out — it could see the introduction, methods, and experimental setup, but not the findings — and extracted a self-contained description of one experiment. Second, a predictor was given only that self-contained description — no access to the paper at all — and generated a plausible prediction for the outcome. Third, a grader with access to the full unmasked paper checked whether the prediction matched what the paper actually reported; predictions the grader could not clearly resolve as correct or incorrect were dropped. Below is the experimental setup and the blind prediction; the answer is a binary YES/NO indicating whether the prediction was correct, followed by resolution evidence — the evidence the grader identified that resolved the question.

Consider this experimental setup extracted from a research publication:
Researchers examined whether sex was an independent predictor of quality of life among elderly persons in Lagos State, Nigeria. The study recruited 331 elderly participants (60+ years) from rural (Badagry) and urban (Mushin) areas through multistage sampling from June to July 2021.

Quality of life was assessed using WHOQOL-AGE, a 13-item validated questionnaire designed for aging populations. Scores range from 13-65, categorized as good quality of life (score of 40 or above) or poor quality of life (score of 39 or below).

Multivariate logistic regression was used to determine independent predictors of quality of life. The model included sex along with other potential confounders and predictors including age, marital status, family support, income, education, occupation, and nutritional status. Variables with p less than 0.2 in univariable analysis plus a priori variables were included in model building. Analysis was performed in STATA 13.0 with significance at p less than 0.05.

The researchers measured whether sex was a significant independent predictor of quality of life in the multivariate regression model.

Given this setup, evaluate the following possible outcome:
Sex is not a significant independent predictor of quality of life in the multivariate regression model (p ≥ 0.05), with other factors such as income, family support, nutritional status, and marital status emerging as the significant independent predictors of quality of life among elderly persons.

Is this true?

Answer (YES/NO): NO